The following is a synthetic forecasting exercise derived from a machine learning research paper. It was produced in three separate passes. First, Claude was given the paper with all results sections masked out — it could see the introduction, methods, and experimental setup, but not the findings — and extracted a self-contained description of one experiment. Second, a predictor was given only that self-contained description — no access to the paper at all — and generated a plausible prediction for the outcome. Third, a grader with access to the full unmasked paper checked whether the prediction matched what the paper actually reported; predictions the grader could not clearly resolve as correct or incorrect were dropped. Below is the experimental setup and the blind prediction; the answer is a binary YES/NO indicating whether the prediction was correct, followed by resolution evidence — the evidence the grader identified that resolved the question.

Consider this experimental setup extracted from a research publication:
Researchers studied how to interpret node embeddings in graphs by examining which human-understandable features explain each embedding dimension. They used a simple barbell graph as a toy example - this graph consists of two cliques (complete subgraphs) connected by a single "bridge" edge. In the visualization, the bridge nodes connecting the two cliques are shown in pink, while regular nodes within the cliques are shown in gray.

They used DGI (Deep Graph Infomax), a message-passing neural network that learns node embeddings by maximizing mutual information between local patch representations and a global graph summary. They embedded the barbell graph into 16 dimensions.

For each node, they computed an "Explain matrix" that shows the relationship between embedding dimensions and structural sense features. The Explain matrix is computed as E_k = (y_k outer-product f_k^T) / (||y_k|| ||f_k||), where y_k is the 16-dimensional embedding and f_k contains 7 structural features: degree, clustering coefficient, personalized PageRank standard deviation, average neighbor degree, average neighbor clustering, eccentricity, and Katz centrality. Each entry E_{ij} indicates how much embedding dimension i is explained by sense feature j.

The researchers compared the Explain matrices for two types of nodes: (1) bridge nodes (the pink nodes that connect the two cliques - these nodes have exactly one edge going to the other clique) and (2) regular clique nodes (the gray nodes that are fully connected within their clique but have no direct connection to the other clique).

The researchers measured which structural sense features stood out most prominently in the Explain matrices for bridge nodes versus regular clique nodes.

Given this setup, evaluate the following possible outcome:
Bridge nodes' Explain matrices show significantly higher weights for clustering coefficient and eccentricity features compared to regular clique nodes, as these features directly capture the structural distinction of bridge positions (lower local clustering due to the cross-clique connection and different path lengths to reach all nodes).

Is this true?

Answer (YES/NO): NO